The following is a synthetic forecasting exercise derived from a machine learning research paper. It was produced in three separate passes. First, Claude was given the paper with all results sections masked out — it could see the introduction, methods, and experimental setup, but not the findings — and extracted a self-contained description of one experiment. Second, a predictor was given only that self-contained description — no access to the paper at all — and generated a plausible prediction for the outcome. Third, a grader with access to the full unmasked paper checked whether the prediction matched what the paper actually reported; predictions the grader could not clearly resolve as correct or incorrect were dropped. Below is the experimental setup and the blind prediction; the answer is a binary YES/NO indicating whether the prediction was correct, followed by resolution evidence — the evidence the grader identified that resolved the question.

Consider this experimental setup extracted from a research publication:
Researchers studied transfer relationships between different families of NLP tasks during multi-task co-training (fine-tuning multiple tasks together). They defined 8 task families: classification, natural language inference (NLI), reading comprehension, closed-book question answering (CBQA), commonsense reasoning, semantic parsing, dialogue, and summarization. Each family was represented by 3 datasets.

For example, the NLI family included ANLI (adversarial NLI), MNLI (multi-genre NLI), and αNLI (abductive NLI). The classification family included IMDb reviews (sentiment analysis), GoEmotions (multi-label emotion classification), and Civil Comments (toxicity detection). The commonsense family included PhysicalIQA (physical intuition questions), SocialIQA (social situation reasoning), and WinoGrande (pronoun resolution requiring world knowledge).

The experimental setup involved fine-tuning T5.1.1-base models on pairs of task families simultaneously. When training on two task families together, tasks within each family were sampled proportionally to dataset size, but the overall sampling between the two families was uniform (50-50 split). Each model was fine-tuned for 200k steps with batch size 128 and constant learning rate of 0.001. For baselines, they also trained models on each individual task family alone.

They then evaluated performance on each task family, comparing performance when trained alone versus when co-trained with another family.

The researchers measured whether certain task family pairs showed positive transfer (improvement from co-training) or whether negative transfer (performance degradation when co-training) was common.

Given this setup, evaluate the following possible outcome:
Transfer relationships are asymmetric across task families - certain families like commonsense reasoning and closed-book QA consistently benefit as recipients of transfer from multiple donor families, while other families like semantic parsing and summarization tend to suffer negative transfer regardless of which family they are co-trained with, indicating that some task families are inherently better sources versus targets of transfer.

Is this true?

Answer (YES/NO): NO